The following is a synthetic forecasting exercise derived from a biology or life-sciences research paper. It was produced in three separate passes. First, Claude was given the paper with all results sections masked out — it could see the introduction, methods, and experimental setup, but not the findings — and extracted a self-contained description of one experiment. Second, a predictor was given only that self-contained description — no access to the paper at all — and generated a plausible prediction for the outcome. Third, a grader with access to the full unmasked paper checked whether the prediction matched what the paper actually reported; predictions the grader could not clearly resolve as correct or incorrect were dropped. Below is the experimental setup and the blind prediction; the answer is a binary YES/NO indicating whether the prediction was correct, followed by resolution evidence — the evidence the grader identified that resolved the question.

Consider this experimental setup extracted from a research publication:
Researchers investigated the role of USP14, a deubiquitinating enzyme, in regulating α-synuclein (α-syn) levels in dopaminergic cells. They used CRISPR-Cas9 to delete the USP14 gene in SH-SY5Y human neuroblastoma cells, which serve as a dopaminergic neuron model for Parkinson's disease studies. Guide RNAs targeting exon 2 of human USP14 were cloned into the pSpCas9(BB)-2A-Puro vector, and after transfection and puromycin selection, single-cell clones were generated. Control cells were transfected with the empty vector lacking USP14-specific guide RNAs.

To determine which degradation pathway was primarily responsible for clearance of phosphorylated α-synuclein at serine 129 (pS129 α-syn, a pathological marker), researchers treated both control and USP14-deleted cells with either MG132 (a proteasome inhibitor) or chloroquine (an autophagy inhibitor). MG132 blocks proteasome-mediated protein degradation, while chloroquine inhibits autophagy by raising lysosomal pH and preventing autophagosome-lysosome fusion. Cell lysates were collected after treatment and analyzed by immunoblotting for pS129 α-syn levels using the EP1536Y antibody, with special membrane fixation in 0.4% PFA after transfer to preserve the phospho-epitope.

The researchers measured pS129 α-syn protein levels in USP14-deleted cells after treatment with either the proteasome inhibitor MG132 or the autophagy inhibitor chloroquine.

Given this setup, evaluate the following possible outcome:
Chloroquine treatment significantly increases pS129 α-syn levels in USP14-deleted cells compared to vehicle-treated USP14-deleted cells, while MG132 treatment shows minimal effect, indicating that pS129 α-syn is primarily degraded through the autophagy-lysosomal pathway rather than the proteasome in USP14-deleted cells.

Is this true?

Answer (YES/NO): NO